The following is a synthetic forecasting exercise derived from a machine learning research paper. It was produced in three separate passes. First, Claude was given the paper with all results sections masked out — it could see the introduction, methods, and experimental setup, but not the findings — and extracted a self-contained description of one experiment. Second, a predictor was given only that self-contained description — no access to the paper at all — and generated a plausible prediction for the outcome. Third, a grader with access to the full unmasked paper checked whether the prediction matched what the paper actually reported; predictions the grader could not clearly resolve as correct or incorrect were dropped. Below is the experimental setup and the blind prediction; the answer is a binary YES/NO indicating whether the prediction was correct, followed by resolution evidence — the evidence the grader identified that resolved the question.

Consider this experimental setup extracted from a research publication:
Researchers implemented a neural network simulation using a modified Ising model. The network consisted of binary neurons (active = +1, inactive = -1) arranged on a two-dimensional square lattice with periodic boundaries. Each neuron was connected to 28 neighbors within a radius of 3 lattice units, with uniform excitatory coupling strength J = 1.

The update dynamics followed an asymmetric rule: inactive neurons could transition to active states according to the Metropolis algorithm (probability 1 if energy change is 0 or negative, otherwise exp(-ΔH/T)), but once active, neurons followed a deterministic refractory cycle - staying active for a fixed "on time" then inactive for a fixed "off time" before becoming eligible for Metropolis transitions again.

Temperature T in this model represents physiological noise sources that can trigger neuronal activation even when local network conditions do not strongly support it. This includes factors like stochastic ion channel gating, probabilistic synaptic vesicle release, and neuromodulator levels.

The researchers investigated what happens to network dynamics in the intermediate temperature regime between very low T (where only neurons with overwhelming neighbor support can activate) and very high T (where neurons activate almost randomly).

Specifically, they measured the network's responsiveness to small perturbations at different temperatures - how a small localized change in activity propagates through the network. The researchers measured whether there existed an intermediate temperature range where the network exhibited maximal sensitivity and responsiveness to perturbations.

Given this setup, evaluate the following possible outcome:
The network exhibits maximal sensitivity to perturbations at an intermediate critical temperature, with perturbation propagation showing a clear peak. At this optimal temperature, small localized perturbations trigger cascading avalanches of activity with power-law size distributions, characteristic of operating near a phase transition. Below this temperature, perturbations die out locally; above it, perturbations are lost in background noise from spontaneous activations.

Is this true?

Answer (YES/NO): NO